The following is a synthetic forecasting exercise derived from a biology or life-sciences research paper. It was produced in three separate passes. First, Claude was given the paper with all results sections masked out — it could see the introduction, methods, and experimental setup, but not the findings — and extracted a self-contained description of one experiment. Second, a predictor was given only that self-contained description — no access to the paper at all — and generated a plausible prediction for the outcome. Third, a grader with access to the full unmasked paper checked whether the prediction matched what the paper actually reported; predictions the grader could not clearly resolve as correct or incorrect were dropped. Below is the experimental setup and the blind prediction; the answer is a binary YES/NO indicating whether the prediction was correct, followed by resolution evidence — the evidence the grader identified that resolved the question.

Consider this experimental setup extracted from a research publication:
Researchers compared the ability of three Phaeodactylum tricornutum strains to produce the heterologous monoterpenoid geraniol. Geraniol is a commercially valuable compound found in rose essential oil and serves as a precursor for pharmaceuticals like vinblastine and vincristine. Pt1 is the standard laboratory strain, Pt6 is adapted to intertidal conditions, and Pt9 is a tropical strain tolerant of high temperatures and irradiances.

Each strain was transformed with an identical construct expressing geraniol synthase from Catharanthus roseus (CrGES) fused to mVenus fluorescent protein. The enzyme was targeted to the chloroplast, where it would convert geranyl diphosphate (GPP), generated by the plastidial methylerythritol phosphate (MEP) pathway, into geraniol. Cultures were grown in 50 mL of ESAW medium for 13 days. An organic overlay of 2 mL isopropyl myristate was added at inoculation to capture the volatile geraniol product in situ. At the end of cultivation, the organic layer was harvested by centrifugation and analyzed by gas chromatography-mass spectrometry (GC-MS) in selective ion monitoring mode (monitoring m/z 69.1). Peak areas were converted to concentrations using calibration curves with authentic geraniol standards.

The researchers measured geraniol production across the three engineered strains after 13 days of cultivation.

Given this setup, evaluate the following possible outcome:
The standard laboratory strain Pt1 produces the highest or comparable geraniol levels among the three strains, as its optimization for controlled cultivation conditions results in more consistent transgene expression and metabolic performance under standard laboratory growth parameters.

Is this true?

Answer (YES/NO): YES